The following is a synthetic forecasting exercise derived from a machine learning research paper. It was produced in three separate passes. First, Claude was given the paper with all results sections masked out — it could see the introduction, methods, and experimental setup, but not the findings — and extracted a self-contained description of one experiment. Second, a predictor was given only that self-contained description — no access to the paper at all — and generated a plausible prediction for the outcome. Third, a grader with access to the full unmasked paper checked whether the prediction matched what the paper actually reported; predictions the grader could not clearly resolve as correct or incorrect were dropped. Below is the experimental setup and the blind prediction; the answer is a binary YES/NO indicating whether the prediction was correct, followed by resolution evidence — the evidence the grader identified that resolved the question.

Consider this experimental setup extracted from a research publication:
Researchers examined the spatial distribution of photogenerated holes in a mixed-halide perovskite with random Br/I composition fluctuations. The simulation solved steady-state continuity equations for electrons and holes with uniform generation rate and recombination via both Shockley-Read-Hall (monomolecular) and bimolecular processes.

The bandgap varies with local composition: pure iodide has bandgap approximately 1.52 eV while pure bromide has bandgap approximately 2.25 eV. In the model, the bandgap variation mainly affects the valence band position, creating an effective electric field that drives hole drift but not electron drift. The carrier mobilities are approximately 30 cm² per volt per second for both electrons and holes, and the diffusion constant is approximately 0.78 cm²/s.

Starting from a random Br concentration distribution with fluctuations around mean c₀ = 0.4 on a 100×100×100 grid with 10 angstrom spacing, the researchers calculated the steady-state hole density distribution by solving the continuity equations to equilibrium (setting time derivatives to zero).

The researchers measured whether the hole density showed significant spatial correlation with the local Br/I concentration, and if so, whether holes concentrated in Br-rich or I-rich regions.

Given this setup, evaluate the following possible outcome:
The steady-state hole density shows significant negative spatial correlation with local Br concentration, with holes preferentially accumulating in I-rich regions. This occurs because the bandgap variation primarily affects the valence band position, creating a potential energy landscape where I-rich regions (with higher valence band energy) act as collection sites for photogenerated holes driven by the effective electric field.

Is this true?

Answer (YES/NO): YES